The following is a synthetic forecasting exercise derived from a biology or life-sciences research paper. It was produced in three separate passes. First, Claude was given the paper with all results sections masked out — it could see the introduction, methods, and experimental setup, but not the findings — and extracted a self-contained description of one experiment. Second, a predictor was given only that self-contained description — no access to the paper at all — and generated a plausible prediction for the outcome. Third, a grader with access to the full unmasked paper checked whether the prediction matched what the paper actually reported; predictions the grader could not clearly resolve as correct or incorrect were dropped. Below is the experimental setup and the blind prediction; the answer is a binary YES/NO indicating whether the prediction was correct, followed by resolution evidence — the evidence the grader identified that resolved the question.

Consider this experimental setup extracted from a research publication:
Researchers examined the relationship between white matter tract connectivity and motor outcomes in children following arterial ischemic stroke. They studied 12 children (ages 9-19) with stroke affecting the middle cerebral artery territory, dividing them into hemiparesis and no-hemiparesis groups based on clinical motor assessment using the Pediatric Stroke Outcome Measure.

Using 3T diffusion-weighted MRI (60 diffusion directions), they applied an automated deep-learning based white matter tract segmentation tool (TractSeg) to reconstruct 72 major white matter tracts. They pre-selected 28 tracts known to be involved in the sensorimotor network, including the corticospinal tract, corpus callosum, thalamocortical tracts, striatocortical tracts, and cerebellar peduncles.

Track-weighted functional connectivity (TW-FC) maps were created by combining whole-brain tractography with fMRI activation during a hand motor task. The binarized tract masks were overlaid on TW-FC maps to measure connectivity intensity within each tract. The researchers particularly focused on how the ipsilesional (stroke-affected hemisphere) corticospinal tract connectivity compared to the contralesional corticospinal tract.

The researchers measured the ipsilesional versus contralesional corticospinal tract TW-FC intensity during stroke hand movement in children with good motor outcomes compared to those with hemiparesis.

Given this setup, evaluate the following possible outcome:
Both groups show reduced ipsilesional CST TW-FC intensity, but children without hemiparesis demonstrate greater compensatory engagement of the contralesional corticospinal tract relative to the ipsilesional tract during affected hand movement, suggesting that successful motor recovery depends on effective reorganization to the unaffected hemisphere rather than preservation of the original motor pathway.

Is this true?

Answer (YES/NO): NO